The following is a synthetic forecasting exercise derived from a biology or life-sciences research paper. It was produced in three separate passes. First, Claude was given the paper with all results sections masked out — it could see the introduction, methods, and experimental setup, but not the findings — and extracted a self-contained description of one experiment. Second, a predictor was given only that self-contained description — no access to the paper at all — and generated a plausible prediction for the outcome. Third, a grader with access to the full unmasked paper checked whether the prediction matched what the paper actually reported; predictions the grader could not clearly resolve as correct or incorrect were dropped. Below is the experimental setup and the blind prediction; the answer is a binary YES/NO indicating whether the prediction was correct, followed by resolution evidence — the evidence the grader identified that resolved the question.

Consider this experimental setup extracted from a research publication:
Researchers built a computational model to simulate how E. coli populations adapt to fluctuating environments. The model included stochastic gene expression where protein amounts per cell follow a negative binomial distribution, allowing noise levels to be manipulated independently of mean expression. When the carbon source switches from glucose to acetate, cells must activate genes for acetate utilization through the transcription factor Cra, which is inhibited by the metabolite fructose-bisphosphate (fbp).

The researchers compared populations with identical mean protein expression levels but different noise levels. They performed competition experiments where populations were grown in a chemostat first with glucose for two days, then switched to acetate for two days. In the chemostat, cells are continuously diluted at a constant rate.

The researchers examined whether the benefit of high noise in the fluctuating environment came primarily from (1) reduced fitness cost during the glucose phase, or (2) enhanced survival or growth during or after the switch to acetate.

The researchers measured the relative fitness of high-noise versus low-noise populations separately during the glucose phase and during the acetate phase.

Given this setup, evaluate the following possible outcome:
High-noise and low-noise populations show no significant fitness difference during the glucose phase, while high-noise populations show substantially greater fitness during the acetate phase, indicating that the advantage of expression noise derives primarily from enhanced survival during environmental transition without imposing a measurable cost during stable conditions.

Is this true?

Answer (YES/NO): YES